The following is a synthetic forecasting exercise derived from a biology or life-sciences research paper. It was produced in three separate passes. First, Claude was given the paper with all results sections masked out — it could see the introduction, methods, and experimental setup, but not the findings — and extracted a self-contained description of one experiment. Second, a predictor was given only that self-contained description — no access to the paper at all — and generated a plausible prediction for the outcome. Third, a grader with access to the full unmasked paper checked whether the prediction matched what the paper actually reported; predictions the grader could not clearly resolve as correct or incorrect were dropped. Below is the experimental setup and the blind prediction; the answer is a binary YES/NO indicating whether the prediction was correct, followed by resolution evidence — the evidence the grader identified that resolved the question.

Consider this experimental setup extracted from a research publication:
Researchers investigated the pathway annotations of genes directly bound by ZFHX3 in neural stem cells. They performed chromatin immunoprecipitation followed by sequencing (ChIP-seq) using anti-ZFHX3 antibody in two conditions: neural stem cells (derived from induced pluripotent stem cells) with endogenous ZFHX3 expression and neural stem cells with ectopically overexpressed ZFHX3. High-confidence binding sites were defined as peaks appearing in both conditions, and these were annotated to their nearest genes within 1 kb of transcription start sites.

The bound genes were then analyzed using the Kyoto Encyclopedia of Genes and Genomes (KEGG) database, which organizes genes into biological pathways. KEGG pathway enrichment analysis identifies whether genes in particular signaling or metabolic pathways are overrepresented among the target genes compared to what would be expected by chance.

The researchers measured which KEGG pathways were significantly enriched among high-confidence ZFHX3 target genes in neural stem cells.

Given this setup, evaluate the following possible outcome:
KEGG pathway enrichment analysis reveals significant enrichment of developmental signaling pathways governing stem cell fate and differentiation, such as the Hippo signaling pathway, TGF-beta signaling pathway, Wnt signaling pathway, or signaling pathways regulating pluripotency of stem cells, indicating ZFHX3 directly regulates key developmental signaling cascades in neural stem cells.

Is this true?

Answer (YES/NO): YES